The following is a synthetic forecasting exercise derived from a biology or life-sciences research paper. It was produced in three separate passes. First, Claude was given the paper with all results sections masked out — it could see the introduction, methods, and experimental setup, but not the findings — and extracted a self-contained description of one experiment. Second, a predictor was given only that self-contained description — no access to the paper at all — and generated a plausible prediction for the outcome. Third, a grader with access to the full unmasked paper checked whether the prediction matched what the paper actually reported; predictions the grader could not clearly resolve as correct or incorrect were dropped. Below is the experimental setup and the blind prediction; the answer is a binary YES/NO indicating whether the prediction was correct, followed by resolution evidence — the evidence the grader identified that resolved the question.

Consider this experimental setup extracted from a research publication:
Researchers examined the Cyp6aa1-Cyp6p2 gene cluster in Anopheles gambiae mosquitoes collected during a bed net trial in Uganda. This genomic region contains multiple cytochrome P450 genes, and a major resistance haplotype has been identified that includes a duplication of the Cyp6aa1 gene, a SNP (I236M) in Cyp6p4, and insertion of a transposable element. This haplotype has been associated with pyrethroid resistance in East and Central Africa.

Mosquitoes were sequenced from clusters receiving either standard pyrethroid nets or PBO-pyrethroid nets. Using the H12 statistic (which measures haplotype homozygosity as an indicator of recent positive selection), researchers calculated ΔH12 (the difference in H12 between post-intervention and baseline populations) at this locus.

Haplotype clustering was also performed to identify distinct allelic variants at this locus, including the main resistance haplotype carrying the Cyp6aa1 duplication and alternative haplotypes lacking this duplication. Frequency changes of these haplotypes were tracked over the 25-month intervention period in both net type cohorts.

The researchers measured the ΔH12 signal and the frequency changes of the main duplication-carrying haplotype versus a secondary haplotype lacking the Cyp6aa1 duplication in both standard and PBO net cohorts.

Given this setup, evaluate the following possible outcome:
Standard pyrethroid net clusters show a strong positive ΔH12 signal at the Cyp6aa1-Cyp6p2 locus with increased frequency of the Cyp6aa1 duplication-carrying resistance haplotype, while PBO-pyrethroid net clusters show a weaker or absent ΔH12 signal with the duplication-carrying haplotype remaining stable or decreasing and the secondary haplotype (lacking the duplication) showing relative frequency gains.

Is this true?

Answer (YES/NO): NO